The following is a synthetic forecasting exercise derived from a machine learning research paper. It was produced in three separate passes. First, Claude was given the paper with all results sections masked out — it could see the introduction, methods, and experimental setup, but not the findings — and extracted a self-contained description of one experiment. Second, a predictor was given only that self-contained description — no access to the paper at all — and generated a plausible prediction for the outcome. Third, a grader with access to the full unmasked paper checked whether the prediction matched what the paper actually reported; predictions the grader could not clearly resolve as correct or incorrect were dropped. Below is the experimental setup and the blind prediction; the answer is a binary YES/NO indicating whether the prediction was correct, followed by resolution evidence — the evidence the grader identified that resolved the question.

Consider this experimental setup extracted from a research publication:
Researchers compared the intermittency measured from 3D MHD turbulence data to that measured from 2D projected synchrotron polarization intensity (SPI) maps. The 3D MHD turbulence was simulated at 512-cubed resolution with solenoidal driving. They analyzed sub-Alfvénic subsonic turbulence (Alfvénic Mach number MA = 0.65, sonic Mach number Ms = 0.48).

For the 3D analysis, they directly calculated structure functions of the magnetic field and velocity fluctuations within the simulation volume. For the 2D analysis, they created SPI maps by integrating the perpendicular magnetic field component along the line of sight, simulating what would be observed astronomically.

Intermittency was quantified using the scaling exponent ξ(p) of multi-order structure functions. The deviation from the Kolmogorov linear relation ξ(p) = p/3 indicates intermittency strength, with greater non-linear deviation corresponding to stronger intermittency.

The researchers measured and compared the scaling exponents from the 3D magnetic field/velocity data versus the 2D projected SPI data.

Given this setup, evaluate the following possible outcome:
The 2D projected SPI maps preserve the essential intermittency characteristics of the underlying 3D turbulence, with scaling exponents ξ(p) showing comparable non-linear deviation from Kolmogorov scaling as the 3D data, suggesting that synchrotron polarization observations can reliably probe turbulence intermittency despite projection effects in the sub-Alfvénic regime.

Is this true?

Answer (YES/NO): YES